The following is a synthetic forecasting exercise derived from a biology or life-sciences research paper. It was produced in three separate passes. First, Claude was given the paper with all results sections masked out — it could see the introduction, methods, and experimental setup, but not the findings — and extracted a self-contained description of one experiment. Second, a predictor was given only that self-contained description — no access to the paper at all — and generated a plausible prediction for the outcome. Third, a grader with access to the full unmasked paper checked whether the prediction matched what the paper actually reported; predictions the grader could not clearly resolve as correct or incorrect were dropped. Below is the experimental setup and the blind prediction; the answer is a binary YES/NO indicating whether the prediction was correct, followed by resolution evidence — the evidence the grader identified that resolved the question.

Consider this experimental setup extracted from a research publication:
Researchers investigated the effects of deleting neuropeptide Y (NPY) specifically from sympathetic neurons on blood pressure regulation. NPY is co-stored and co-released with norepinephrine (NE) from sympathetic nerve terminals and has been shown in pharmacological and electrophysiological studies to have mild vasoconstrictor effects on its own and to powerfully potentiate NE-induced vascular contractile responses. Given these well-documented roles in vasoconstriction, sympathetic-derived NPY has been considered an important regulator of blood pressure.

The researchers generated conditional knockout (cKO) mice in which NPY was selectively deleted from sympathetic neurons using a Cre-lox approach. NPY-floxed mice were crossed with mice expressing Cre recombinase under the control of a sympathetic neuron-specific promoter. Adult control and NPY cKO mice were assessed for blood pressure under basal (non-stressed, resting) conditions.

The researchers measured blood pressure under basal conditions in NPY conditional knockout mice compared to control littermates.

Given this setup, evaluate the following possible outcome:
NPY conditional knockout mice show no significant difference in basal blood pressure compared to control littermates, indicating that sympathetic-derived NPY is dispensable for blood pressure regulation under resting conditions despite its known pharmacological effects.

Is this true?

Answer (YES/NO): YES